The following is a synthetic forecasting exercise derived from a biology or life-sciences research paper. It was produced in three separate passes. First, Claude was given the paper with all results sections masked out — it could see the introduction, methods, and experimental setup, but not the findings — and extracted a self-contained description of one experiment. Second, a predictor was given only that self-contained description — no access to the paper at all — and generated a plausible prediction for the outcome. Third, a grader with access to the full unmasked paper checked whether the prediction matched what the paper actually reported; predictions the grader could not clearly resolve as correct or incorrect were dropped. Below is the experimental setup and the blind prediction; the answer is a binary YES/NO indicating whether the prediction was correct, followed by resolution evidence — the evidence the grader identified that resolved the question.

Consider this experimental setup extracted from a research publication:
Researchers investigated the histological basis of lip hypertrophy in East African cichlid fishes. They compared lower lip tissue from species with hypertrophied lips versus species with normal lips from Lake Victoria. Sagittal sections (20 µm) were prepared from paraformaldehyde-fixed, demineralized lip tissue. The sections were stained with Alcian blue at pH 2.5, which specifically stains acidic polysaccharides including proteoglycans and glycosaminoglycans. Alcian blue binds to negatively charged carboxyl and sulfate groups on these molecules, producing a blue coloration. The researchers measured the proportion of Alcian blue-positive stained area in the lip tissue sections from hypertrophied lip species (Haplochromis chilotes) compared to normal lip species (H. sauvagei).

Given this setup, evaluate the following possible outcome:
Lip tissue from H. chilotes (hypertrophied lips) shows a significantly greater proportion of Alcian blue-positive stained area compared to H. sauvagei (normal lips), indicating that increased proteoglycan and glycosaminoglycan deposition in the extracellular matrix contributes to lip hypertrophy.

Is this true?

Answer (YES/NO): YES